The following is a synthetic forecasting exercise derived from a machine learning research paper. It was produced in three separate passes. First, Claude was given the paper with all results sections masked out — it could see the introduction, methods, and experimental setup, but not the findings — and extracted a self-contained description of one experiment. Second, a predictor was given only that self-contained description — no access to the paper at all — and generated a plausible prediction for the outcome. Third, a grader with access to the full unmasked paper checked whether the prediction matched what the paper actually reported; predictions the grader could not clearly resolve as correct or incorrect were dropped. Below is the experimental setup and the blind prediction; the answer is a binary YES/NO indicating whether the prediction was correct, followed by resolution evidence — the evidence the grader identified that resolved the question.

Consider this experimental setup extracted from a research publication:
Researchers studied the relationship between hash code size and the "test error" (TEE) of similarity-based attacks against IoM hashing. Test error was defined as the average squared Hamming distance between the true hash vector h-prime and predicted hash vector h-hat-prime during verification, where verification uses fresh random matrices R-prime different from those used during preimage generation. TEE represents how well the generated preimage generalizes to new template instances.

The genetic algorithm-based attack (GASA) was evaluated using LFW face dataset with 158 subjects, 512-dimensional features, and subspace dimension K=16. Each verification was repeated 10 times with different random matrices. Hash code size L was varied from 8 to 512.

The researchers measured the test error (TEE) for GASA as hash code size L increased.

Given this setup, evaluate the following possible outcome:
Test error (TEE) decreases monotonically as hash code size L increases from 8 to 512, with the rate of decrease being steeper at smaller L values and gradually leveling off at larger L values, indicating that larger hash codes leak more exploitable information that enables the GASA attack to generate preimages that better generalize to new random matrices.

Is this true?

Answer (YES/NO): NO